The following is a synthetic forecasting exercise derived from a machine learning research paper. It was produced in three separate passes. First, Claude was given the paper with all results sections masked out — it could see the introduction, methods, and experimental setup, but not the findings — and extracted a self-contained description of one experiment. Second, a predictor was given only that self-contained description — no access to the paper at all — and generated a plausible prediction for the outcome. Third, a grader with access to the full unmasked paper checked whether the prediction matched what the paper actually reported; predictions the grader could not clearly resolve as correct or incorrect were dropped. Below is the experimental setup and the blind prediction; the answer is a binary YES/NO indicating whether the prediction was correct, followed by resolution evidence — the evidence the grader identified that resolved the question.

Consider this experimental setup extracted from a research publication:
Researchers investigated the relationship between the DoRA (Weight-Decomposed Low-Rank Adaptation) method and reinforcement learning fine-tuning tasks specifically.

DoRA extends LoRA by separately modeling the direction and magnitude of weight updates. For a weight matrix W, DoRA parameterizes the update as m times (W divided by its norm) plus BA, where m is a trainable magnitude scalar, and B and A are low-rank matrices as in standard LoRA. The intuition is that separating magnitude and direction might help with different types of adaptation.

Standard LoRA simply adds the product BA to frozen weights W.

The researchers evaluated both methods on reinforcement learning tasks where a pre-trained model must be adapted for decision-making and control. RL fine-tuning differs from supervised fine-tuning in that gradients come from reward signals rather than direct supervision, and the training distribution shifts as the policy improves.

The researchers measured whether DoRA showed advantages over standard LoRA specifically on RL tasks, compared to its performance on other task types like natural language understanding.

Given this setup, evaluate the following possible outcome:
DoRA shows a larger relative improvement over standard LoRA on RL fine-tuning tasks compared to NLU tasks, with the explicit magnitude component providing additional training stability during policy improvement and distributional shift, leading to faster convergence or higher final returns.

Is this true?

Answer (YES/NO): YES